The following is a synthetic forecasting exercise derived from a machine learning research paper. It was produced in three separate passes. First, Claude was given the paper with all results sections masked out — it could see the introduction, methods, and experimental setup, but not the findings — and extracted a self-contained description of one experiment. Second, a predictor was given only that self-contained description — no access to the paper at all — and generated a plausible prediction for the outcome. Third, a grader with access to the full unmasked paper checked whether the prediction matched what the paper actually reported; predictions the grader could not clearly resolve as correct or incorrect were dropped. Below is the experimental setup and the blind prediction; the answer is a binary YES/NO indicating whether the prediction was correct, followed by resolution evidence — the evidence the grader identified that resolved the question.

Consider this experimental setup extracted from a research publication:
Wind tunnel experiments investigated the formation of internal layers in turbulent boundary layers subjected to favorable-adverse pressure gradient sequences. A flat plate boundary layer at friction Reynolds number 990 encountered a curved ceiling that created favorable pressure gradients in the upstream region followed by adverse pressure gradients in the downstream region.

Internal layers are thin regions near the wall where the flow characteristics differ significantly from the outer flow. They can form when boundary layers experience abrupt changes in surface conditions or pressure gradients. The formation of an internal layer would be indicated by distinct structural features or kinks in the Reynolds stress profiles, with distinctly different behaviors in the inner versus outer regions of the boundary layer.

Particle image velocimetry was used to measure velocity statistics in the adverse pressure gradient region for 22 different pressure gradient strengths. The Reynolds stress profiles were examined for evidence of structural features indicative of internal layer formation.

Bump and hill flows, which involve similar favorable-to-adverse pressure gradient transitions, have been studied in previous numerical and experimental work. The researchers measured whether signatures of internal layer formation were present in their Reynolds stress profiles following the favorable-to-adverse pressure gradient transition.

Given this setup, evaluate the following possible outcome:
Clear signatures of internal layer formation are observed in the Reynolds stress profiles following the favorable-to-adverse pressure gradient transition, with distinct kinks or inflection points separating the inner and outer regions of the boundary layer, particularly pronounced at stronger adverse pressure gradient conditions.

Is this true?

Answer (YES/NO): YES